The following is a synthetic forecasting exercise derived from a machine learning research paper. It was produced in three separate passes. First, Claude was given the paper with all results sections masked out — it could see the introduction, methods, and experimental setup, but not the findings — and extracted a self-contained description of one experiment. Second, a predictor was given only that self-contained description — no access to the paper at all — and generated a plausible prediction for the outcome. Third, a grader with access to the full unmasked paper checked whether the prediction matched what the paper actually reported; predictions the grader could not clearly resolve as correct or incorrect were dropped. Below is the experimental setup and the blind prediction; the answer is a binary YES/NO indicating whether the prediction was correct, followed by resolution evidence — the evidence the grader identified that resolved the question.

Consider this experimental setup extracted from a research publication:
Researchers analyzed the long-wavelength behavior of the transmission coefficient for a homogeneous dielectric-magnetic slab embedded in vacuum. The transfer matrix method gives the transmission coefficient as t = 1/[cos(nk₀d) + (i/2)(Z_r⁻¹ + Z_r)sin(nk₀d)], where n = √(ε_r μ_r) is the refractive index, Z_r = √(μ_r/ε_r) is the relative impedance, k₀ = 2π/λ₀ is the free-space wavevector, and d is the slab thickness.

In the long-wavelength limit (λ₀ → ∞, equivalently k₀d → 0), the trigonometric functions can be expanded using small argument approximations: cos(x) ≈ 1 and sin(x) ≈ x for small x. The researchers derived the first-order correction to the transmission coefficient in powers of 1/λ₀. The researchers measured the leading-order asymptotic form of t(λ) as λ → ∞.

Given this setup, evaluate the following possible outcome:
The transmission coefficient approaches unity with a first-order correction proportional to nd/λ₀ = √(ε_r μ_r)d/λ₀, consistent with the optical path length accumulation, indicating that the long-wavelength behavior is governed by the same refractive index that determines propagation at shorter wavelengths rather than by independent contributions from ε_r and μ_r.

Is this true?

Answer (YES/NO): NO